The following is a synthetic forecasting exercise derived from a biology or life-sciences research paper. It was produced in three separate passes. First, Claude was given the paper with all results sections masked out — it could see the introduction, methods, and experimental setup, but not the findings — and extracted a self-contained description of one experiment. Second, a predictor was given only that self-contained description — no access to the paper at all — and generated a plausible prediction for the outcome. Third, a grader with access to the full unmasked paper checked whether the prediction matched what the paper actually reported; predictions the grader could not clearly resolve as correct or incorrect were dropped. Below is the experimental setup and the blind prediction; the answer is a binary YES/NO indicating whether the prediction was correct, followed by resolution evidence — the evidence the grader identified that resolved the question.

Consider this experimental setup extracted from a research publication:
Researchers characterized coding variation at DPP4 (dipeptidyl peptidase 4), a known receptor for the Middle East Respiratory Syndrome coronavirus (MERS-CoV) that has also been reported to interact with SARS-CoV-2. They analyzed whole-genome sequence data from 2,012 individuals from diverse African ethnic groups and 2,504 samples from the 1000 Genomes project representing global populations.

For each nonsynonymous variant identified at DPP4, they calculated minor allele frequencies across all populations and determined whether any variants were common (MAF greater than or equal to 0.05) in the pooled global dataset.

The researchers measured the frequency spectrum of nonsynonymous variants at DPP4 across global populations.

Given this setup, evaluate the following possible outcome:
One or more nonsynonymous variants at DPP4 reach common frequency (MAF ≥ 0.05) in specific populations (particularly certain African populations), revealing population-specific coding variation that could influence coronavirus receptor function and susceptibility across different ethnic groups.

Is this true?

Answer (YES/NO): YES